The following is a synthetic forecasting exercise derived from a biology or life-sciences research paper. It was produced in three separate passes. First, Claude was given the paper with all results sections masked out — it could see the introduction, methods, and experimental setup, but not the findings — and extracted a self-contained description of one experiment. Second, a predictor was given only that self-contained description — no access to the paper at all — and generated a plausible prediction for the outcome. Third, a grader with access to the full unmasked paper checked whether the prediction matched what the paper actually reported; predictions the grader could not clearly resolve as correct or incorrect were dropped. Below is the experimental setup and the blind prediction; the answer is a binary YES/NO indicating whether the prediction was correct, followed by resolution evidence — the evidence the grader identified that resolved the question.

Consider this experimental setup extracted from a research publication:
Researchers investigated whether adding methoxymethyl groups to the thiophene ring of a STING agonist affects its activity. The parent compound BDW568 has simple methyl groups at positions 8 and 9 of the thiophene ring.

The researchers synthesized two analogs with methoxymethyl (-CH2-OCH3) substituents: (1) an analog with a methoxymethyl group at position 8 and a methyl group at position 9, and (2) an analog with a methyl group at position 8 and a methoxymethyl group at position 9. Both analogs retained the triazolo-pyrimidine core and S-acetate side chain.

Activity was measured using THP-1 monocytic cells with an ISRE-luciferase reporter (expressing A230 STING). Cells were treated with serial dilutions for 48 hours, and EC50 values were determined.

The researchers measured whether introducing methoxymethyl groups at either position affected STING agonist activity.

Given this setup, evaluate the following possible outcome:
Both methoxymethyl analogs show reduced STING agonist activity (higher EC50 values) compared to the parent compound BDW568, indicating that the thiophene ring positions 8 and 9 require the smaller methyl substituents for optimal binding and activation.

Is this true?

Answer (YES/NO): YES